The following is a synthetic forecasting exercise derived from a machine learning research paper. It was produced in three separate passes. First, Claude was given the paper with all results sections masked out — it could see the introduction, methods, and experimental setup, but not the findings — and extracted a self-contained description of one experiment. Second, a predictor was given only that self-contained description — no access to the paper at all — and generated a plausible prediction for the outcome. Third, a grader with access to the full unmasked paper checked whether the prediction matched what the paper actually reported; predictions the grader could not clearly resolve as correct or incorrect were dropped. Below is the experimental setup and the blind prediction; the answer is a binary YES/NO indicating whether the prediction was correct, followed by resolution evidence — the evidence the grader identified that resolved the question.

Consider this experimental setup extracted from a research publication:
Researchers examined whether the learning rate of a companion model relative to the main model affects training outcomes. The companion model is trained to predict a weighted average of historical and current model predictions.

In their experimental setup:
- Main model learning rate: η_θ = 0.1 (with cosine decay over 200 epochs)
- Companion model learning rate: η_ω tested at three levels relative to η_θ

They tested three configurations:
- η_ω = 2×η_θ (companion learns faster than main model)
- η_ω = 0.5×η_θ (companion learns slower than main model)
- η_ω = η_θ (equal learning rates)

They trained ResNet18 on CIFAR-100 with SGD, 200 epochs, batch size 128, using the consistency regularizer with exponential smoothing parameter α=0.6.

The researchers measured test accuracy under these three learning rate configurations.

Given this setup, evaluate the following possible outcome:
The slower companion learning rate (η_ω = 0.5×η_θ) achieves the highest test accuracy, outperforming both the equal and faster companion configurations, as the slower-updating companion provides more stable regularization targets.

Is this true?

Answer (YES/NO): NO